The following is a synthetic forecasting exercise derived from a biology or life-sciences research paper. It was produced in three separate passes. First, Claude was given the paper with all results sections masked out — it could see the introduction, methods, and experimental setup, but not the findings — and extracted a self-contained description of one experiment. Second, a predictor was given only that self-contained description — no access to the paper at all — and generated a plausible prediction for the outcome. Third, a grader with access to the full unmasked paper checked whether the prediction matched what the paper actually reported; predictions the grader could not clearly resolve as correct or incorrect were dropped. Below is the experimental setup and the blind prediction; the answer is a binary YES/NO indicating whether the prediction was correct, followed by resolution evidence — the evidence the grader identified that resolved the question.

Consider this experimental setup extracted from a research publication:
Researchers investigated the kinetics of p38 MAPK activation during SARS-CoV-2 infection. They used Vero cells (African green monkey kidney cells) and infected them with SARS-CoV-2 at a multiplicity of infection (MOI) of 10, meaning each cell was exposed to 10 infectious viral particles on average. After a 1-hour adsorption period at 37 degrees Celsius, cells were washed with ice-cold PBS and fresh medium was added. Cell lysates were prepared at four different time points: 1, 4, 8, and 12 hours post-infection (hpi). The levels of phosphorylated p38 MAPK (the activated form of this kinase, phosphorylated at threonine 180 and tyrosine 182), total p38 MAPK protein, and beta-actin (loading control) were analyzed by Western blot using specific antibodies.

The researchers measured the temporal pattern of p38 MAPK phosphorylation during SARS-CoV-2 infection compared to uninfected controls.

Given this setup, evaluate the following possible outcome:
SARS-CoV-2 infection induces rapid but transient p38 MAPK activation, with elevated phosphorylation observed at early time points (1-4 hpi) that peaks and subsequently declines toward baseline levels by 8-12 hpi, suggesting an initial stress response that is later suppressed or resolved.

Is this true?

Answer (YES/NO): NO